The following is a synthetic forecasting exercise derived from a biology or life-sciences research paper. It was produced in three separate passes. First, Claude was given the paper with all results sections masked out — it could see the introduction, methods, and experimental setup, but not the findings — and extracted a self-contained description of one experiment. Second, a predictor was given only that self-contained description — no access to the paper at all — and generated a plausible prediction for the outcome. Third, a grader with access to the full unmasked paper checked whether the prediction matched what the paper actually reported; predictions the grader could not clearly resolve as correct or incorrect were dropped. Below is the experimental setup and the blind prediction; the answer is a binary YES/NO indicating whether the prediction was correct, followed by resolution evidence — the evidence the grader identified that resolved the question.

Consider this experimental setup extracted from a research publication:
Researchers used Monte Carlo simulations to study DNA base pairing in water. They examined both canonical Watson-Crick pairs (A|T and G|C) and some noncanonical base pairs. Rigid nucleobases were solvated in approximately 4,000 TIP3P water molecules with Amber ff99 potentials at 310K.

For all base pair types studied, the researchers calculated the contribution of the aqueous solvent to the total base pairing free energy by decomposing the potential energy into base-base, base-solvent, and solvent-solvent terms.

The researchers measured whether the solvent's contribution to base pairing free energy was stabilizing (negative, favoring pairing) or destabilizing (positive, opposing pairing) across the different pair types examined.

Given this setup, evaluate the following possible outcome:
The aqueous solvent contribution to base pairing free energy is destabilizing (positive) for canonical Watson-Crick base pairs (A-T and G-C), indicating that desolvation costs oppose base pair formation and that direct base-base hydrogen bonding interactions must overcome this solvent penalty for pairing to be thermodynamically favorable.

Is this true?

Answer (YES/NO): YES